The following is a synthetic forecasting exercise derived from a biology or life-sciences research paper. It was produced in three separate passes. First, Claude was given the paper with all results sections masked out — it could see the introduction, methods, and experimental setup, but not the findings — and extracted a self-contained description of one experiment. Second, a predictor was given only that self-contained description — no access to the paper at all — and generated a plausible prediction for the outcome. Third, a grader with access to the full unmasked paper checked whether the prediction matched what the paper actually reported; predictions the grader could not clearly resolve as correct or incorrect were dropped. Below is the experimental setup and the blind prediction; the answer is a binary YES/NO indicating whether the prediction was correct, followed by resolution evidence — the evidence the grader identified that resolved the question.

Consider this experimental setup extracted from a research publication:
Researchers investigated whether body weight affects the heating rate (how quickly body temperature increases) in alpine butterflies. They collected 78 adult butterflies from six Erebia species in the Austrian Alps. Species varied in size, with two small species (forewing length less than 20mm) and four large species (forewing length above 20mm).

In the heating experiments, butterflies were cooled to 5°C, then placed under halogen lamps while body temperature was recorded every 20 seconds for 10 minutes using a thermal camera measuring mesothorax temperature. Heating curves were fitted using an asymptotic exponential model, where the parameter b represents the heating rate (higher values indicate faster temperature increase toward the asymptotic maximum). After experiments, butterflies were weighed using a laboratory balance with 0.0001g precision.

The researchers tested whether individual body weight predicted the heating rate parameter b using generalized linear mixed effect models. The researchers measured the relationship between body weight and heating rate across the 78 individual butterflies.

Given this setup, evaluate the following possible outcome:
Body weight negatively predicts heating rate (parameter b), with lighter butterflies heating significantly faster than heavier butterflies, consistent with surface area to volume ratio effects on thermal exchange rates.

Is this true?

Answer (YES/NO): YES